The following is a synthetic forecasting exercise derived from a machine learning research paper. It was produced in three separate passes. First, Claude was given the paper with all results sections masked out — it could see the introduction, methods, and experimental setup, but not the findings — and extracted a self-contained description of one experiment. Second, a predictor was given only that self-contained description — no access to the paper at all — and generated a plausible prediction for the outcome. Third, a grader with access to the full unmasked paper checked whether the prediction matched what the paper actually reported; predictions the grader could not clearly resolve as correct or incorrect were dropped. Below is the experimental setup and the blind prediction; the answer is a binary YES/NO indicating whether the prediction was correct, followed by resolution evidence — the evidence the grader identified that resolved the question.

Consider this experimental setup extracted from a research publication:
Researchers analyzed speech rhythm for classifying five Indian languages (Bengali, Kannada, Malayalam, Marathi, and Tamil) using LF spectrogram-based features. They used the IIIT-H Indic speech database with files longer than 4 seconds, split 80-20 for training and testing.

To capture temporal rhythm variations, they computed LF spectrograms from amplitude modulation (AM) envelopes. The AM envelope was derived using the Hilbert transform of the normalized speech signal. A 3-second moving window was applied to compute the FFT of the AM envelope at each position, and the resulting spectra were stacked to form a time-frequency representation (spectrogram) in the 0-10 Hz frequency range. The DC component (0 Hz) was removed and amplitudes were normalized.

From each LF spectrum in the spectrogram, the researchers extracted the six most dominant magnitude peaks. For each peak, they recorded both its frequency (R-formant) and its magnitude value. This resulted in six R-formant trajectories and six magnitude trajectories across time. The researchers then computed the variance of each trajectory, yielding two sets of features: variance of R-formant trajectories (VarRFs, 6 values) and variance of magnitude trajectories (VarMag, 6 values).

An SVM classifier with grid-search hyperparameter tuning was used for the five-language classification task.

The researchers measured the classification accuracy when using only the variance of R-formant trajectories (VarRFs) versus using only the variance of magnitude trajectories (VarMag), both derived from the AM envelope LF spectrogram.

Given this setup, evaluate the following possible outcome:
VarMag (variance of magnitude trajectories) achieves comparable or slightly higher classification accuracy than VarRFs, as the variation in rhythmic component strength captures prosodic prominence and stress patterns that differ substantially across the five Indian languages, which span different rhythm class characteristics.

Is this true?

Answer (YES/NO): NO